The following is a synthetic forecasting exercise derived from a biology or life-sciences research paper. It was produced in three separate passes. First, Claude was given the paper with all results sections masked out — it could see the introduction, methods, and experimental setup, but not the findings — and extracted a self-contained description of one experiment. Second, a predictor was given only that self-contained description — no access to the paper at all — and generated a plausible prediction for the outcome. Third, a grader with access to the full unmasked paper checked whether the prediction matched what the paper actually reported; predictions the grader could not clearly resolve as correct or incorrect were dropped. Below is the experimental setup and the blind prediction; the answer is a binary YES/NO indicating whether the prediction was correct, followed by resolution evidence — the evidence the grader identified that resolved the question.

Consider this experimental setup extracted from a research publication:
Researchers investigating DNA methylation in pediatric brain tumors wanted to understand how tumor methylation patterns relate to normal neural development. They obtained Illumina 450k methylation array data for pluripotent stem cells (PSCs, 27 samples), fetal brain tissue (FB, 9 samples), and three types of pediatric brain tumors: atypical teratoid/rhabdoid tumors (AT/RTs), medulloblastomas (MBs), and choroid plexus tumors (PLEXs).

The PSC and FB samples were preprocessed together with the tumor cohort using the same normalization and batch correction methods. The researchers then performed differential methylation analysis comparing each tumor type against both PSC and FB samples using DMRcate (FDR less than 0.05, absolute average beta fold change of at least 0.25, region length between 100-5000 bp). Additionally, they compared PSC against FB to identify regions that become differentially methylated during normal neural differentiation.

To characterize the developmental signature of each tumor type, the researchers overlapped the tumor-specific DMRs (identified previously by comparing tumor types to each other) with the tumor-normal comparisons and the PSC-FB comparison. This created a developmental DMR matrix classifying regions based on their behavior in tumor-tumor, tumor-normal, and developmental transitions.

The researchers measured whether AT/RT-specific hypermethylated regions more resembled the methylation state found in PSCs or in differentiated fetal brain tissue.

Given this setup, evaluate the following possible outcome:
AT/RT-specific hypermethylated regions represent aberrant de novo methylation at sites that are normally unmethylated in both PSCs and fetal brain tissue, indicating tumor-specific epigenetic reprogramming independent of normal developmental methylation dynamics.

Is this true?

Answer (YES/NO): NO